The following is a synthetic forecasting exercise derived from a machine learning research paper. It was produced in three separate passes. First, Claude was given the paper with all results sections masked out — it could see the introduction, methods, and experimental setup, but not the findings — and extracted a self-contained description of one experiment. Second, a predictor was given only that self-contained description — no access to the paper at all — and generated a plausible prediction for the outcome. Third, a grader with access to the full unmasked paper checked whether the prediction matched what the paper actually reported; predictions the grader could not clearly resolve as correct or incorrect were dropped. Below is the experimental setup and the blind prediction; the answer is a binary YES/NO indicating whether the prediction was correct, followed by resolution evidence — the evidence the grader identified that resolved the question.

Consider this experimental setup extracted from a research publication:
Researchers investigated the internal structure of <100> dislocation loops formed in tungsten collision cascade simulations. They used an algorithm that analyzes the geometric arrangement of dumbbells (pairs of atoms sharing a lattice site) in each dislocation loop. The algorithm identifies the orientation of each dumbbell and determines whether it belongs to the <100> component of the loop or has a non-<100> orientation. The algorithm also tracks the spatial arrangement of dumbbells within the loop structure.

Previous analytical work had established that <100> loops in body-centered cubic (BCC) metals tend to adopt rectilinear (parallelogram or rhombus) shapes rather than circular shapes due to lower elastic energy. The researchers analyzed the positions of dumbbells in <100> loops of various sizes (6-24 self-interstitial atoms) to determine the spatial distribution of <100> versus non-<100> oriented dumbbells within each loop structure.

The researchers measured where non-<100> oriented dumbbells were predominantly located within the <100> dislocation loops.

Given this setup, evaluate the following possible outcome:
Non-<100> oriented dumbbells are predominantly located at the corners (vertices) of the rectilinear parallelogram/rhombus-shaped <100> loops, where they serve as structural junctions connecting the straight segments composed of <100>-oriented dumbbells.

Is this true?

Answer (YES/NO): NO